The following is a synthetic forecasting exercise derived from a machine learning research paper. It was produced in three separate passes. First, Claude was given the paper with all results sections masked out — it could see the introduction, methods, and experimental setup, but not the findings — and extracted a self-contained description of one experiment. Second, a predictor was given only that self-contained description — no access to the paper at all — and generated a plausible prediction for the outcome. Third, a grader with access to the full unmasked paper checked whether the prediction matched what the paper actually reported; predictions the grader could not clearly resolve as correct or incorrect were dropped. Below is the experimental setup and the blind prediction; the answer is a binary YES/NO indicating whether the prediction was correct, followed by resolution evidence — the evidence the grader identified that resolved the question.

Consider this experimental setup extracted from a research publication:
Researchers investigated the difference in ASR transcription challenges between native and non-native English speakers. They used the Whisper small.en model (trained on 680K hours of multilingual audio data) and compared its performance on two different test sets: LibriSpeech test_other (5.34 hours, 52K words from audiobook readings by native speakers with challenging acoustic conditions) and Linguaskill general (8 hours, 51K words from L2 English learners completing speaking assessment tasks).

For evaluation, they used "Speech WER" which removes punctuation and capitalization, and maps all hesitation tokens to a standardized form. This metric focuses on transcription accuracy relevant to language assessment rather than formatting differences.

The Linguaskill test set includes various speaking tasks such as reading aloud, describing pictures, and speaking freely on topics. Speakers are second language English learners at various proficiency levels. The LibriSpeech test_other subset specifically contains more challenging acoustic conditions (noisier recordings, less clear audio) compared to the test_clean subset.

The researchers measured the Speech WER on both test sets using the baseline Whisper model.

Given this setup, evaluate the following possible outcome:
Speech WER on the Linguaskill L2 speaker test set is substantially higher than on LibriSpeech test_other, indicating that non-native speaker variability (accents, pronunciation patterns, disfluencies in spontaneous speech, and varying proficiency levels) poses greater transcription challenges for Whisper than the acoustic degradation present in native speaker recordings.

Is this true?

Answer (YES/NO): YES